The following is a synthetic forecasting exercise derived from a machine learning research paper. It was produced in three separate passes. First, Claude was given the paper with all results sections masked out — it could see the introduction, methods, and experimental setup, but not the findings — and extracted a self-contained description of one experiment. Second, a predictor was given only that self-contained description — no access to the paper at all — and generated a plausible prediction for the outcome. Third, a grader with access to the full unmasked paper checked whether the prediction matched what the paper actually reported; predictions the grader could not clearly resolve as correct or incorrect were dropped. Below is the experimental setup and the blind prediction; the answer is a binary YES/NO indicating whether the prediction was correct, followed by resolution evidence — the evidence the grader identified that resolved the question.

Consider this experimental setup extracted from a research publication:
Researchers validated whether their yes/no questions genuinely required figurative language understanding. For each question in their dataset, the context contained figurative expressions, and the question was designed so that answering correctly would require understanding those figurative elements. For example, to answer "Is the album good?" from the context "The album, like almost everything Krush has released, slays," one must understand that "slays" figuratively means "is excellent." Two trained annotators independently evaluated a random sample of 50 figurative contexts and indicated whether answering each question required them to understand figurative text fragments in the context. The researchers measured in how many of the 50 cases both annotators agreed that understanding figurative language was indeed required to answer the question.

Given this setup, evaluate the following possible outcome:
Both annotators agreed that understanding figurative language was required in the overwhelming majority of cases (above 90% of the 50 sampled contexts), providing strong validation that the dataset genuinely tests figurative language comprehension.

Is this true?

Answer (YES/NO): YES